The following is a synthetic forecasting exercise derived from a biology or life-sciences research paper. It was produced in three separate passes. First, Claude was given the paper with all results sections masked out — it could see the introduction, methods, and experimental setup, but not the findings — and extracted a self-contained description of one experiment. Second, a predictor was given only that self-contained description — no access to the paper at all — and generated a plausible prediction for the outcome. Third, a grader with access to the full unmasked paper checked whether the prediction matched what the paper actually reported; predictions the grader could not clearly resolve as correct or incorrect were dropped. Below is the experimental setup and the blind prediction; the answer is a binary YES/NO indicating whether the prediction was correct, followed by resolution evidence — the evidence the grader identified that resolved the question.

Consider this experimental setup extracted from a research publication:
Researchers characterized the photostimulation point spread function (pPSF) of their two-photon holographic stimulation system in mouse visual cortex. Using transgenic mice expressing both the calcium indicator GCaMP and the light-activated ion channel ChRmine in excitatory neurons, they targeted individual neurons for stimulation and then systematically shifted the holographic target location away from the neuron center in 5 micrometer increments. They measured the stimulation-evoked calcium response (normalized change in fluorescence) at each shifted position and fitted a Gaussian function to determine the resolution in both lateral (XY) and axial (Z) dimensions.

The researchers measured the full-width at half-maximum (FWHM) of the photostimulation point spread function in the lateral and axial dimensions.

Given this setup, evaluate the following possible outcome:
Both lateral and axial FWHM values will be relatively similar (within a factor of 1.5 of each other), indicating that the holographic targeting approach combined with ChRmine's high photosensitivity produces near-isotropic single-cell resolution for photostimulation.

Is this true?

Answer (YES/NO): NO